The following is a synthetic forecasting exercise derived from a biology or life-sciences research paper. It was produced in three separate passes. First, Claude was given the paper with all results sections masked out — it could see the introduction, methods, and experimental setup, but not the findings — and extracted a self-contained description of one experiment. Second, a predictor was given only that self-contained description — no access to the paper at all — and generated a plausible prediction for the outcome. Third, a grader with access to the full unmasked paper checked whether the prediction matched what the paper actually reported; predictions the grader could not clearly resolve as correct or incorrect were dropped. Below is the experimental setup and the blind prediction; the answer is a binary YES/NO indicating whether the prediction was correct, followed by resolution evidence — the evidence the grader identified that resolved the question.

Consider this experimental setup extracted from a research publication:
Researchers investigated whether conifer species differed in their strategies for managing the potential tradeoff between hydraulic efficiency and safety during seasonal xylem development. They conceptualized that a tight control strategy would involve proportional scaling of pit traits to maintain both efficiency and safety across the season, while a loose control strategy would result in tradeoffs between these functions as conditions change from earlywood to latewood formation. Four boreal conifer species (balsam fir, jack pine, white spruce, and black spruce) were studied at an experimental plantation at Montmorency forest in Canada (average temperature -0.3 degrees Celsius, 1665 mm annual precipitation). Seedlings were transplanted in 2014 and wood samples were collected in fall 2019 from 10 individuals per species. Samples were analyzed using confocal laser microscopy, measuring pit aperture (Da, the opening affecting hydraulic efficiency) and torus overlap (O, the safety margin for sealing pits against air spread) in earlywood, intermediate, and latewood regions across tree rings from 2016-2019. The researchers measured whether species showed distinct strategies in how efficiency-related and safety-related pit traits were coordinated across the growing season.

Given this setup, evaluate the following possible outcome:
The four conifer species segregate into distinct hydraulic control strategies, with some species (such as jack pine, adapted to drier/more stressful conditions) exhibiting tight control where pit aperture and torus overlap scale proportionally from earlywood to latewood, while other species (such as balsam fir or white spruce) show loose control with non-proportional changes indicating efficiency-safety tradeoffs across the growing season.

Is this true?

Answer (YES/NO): YES